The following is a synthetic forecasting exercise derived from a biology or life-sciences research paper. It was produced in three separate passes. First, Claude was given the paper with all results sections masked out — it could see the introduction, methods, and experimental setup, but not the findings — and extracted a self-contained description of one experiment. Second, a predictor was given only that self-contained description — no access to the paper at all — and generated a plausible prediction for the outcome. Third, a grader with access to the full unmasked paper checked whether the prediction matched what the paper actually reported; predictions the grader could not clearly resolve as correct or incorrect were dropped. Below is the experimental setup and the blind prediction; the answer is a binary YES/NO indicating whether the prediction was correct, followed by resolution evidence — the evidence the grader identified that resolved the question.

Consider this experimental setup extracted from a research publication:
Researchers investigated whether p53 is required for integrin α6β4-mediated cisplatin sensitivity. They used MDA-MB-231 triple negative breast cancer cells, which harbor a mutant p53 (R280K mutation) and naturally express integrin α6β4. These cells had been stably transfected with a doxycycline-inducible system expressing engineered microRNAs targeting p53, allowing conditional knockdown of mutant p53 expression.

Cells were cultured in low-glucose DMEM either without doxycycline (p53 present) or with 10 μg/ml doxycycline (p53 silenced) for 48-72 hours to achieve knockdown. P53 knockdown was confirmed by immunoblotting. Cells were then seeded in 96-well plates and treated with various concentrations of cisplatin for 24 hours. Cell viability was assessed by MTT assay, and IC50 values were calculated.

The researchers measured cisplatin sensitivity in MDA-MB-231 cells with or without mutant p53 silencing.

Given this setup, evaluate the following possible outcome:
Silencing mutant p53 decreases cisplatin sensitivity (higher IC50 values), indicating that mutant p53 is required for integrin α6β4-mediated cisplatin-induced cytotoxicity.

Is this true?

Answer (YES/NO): YES